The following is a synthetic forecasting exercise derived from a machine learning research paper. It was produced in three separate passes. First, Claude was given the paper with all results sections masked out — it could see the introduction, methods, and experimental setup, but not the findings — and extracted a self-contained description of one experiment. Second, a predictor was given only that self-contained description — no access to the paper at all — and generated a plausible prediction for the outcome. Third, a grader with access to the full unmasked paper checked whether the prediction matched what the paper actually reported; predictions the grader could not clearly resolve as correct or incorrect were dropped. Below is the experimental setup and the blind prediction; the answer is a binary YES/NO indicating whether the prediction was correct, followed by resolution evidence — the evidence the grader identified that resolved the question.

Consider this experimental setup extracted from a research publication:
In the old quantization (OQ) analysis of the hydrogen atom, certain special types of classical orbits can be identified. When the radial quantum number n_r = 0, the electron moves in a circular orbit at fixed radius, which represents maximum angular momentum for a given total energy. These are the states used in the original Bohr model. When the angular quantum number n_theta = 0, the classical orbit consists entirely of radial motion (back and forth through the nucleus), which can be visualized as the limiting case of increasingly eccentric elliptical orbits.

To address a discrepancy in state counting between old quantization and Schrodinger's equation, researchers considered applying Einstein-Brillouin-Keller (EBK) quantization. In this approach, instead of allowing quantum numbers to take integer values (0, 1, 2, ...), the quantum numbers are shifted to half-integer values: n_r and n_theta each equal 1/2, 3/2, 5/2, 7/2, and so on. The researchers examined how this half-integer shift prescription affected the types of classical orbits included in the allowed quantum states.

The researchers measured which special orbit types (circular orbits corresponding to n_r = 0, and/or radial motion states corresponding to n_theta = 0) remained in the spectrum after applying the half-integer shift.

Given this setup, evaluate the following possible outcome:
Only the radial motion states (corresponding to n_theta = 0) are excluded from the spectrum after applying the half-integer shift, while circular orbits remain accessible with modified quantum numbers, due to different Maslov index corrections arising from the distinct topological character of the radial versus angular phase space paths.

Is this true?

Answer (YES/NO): NO